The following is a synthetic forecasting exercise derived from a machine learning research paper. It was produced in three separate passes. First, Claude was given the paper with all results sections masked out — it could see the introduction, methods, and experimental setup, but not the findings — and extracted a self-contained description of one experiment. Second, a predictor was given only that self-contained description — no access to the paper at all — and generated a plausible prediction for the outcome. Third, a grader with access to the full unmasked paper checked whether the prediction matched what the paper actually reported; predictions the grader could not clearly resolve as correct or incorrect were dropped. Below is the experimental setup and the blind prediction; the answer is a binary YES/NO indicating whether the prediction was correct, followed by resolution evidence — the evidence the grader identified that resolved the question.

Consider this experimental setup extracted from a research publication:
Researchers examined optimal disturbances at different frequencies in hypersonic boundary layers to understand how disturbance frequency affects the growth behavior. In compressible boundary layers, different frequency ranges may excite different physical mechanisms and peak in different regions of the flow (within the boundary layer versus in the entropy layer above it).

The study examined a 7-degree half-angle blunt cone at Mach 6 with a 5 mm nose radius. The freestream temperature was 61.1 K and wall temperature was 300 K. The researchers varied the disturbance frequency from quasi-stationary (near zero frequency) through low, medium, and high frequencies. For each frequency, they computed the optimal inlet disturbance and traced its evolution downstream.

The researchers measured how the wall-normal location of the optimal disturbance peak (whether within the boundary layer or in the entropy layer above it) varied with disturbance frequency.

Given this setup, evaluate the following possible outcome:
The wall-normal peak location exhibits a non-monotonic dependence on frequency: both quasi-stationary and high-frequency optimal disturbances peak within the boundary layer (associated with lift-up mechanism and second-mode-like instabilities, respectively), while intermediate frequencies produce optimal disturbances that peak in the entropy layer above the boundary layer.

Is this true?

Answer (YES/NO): NO